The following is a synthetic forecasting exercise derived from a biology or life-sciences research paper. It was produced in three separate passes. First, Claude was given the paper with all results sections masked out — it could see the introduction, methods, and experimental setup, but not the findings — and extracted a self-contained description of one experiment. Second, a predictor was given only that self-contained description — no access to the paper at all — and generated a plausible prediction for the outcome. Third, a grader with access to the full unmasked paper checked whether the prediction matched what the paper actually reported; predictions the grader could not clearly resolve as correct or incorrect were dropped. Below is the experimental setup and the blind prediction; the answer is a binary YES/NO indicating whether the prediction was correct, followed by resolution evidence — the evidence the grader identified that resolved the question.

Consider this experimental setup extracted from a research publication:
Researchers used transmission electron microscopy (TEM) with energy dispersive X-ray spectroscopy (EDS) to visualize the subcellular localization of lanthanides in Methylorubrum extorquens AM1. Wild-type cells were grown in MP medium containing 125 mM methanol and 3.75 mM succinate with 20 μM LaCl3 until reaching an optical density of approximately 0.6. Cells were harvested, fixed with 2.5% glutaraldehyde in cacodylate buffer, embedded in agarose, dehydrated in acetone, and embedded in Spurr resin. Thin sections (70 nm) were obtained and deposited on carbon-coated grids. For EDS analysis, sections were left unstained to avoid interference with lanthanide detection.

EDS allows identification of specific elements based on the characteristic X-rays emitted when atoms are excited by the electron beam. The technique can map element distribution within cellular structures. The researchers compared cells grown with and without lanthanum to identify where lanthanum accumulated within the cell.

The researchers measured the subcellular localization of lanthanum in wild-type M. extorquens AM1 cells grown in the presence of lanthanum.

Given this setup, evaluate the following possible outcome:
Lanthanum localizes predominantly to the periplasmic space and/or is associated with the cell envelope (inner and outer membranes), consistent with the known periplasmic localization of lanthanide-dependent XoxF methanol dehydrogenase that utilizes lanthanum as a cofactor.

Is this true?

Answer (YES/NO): NO